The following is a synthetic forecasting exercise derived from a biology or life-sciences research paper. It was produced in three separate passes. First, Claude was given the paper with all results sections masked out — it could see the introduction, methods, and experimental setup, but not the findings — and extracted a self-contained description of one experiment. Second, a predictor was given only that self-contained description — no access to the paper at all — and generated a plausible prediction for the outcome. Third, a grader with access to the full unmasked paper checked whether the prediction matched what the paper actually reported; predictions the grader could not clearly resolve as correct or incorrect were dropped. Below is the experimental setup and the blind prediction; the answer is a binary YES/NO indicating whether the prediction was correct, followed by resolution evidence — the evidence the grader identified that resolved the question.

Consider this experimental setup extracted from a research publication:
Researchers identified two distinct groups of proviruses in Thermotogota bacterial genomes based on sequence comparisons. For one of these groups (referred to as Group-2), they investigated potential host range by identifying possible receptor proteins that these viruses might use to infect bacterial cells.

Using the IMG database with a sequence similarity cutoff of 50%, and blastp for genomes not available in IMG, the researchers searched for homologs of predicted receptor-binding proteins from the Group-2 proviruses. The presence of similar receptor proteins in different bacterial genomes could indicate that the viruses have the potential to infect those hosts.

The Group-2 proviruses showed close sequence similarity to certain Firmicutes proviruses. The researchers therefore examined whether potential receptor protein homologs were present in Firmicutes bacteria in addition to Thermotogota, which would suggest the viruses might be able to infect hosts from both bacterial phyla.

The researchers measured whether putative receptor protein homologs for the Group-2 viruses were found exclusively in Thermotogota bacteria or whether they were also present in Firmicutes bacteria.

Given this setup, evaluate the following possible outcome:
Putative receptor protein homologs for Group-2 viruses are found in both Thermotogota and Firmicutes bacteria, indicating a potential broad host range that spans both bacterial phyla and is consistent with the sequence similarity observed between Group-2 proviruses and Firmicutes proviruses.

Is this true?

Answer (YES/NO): YES